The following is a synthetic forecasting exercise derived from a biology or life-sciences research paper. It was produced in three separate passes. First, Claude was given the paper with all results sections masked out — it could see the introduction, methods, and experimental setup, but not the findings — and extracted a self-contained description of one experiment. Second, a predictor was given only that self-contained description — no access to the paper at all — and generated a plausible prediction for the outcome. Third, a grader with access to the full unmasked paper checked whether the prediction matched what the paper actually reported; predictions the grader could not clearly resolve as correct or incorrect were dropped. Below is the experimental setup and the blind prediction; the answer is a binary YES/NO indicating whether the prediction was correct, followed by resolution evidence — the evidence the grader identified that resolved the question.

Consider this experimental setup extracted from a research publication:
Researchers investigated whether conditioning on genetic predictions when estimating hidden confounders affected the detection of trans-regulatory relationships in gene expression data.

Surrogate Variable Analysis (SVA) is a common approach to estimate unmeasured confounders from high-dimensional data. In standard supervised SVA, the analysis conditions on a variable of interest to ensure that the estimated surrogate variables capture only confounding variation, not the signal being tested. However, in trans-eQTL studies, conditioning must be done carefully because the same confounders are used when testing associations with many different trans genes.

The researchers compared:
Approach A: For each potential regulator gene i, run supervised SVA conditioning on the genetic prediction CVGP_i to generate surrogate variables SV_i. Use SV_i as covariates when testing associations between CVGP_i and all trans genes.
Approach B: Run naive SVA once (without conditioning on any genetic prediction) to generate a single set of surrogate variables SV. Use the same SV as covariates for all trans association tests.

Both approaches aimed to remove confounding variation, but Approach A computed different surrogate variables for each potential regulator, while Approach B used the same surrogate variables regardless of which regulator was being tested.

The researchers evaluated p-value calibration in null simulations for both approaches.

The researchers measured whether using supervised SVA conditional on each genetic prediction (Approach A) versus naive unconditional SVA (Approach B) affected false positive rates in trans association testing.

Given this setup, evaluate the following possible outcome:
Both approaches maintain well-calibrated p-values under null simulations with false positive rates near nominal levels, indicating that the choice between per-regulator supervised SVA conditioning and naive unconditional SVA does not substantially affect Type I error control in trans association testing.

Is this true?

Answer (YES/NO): NO